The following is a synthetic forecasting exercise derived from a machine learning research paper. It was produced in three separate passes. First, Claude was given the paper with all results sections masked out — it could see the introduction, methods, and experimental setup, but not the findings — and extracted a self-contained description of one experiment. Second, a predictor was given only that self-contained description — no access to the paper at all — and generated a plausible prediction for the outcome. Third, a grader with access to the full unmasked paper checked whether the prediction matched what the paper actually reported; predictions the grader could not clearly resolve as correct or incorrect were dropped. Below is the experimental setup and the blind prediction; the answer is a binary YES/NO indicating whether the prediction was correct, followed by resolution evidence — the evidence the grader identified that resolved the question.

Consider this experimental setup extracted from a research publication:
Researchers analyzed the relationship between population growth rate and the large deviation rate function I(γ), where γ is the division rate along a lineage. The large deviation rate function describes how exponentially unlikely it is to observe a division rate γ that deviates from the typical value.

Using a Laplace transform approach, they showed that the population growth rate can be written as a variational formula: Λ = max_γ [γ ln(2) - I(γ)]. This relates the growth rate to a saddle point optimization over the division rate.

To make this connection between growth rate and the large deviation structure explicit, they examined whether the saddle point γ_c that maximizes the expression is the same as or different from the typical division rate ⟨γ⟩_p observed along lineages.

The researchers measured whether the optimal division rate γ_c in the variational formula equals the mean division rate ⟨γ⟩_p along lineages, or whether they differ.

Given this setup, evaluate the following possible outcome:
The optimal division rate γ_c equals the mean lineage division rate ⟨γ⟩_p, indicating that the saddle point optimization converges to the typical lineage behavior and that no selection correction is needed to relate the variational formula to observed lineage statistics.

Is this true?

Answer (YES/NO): NO